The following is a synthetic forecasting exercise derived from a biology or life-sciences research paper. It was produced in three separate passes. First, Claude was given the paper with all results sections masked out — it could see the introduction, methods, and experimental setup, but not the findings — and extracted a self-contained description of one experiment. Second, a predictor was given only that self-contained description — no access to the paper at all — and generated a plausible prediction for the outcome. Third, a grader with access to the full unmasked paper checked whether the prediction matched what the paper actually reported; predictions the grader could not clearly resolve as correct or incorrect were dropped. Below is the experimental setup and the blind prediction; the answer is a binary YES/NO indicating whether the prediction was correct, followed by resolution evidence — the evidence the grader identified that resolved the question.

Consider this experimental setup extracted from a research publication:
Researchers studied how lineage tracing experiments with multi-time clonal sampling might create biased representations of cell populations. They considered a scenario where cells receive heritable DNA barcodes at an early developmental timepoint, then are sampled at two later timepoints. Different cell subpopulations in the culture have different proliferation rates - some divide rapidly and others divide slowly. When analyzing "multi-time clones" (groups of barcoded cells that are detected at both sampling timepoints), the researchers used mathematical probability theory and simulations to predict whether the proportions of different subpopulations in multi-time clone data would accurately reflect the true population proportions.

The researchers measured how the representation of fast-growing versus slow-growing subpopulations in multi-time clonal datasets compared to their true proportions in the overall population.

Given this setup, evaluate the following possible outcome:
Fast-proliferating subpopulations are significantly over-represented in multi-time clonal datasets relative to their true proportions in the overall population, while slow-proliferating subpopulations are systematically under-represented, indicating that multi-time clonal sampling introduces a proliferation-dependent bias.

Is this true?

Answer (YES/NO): YES